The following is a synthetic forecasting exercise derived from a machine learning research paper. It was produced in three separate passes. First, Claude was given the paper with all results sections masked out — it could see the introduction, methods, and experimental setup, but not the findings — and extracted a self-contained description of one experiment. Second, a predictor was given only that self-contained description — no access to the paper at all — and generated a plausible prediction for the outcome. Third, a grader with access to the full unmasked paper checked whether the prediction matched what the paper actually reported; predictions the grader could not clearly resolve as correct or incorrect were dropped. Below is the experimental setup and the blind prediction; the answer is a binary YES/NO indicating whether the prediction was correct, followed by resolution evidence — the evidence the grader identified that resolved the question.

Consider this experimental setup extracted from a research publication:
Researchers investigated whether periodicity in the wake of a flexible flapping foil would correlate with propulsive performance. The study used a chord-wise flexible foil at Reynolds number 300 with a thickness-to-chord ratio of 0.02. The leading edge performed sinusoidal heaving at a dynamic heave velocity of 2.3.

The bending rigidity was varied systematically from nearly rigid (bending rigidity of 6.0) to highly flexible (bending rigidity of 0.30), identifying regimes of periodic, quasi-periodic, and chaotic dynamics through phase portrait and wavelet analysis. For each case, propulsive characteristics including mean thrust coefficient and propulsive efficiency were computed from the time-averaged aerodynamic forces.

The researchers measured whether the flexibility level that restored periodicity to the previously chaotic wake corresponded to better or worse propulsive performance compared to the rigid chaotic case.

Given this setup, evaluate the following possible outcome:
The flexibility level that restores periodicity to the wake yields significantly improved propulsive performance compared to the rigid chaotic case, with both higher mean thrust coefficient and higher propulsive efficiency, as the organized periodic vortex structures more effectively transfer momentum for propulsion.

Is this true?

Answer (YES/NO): NO